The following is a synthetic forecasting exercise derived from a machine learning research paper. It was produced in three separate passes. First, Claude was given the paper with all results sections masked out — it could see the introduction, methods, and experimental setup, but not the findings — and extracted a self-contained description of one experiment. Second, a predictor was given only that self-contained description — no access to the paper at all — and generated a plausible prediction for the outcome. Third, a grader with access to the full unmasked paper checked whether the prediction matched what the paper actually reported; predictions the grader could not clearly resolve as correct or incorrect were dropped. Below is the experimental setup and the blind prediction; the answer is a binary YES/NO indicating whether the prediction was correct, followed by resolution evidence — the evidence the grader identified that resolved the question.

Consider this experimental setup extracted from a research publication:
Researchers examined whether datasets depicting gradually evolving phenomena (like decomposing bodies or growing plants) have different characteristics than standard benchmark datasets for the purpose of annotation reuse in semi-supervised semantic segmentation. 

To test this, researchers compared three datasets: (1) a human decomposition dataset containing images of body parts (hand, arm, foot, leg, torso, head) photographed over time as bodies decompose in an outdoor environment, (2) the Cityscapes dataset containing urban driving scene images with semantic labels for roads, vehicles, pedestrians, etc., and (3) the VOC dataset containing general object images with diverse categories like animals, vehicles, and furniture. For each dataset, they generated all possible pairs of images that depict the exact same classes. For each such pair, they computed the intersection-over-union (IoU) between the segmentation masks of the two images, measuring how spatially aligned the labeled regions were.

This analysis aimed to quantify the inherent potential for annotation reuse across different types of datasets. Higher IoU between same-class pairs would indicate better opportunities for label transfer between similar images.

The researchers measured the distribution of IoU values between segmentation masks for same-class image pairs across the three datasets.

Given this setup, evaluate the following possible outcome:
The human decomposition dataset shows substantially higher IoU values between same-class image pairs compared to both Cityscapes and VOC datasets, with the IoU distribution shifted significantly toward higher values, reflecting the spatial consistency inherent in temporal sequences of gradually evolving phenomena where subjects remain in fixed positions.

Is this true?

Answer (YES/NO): YES